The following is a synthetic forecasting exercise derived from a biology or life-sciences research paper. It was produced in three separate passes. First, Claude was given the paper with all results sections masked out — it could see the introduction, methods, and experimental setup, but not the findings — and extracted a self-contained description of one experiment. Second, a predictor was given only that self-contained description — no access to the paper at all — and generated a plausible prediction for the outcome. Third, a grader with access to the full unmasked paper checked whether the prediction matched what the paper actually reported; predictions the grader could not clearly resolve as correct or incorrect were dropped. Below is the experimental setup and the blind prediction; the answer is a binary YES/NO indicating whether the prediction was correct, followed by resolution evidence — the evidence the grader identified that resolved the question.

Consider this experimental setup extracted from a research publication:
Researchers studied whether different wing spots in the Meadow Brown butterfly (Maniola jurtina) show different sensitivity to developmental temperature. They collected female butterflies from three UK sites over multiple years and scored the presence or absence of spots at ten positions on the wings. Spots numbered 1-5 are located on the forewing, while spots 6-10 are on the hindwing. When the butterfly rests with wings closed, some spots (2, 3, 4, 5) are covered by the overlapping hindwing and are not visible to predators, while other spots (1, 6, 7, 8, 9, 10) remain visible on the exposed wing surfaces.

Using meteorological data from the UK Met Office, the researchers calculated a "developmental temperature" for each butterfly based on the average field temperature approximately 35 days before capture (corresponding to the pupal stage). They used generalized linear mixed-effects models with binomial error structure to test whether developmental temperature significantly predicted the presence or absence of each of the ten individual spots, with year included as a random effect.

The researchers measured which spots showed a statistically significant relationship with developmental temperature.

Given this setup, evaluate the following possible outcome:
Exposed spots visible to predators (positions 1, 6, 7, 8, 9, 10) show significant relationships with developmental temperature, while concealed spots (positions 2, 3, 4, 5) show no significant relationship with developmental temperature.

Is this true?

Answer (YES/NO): NO